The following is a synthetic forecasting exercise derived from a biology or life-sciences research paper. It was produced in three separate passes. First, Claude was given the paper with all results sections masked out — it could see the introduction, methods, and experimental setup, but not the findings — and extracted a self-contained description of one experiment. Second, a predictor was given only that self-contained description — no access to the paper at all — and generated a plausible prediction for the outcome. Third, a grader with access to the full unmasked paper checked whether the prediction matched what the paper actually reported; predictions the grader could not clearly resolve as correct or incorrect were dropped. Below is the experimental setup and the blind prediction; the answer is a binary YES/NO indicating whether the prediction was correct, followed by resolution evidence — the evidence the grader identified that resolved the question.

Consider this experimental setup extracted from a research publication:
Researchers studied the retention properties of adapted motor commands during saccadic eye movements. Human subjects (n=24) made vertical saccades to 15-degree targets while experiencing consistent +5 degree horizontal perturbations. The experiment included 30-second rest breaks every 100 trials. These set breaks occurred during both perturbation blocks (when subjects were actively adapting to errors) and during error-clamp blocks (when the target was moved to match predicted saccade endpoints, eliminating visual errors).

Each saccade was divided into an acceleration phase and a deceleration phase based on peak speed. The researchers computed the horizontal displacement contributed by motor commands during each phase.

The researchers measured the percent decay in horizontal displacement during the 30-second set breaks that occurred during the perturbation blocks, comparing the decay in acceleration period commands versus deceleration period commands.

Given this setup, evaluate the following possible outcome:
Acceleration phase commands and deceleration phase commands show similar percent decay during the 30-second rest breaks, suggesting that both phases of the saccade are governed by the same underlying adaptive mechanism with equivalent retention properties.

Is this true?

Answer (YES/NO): NO